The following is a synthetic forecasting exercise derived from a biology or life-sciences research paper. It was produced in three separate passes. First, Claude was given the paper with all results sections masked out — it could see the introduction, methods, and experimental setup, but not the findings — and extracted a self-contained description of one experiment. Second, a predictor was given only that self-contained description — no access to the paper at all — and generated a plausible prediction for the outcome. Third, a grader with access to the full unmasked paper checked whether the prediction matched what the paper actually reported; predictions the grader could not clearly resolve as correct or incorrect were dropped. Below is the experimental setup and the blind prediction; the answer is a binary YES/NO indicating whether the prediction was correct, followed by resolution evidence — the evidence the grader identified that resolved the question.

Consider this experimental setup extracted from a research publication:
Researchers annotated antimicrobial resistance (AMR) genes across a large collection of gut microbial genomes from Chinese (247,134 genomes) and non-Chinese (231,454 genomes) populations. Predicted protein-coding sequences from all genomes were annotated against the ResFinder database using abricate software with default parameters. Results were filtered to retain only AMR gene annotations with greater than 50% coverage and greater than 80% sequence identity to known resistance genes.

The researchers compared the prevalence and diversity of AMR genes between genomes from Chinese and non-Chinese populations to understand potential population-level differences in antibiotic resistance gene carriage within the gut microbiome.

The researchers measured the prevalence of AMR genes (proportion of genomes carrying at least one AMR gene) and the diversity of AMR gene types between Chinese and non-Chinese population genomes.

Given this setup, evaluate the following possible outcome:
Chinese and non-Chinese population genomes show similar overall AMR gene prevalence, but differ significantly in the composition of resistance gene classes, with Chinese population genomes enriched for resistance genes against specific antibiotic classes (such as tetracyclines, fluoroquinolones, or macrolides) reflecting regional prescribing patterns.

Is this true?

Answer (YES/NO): YES